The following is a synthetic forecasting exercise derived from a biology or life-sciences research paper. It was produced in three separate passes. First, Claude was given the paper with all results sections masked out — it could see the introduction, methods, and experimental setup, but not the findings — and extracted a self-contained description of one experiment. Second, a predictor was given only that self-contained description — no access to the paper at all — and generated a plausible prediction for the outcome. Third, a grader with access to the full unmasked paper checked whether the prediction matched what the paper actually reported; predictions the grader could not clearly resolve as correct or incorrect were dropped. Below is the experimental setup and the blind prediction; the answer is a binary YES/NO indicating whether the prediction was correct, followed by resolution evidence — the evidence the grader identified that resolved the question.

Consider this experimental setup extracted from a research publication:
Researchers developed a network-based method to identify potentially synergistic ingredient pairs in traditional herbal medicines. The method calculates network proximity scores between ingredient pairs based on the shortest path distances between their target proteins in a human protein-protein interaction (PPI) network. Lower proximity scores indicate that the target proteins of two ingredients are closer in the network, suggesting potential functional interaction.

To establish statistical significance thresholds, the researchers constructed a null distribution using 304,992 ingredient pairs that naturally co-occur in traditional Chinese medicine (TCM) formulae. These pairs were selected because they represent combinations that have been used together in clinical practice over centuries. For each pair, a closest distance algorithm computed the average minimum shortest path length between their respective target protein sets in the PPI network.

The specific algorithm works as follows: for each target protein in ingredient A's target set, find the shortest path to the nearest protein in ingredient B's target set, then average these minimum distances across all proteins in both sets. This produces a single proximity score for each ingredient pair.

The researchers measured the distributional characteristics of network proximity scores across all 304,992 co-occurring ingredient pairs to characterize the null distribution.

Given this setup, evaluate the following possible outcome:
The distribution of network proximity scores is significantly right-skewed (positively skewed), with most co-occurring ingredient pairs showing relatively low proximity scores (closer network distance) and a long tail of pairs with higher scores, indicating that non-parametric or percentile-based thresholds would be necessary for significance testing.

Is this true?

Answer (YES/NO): NO